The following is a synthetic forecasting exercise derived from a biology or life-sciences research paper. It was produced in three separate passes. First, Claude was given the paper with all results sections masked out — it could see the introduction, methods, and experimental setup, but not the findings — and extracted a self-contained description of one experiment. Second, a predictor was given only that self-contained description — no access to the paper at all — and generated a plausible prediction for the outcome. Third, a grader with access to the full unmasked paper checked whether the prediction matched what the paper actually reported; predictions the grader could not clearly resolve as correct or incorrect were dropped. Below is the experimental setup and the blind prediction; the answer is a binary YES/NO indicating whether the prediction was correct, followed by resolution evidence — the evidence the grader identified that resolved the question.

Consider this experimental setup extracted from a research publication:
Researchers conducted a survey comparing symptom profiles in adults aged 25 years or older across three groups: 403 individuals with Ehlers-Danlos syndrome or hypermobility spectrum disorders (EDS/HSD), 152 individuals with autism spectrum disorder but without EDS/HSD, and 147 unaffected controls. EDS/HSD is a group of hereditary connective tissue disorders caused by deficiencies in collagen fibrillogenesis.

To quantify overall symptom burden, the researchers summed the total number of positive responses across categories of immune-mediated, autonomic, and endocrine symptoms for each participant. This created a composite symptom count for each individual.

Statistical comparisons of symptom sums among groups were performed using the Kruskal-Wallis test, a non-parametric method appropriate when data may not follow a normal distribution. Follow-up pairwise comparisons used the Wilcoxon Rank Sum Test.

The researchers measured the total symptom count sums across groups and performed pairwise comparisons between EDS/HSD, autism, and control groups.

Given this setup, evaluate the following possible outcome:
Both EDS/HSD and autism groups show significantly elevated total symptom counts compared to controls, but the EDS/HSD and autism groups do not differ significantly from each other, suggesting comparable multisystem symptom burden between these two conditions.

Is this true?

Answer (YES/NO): NO